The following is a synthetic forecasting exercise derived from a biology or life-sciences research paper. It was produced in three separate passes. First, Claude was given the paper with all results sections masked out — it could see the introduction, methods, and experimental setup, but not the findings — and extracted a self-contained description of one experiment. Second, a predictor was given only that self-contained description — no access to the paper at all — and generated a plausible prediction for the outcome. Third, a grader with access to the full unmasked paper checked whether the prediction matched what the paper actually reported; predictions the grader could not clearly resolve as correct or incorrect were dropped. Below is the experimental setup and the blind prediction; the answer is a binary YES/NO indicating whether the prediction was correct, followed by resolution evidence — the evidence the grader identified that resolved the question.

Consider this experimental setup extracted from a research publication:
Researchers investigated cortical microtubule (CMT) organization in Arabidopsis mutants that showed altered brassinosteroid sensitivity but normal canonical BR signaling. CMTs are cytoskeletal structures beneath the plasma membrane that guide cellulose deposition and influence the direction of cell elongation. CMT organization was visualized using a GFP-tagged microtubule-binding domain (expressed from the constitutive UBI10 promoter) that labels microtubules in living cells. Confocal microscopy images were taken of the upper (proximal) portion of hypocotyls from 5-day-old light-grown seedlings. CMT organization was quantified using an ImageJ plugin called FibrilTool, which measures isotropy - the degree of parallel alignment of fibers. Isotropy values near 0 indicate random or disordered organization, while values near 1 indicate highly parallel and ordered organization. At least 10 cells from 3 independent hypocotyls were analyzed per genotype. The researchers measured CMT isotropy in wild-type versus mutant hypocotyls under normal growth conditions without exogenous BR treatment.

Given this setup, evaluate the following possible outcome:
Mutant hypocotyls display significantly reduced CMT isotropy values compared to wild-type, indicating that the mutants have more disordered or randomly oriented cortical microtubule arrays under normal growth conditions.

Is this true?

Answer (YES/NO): YES